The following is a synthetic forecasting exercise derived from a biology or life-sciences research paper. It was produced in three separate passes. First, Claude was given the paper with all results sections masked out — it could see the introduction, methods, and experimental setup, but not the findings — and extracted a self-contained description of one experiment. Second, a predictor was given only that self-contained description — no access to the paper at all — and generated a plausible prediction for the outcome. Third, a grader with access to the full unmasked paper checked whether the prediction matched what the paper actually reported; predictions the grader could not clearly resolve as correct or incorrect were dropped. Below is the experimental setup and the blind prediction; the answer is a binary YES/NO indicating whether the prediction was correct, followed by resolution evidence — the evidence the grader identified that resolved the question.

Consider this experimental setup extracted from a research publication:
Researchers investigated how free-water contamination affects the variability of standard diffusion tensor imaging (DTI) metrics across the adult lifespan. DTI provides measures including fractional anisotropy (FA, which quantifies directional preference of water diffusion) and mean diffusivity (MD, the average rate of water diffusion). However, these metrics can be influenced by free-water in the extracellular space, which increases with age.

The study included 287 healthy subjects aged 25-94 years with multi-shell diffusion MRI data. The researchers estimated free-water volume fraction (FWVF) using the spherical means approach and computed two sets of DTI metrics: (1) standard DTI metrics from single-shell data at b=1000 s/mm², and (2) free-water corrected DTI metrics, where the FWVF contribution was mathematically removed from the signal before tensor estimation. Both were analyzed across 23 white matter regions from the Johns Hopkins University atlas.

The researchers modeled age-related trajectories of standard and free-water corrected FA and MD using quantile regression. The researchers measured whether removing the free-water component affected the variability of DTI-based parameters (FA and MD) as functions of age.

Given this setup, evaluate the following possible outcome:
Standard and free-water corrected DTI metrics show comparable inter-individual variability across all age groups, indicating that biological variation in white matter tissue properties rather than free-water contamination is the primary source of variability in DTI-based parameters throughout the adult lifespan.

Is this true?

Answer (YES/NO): NO